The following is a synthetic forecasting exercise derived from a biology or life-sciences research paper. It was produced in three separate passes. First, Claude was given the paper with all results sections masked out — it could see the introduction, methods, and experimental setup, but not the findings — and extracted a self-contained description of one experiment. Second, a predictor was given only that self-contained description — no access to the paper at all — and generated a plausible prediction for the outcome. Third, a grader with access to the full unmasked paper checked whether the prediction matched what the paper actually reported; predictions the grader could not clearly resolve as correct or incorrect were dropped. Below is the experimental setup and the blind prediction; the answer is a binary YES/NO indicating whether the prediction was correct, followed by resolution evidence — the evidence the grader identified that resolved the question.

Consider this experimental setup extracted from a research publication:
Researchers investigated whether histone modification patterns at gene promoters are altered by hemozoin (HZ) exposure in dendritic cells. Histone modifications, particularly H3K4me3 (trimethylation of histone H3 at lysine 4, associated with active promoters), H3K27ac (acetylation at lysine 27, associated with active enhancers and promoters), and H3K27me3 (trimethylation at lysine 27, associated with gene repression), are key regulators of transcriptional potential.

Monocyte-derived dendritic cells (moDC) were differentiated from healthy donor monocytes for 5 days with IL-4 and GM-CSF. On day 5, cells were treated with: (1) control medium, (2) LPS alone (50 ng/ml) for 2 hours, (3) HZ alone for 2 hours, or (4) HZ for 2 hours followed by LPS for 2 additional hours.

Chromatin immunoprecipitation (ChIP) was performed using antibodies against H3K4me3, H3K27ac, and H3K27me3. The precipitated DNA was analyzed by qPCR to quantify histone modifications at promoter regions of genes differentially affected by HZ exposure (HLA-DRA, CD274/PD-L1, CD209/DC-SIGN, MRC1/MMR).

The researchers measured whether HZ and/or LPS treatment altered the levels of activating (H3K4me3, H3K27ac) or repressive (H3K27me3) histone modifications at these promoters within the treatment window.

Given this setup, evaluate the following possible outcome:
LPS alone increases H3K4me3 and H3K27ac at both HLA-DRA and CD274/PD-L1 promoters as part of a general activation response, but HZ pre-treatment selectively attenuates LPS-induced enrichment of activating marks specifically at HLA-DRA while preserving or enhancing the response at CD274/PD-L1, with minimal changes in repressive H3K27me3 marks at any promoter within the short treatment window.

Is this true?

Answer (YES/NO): NO